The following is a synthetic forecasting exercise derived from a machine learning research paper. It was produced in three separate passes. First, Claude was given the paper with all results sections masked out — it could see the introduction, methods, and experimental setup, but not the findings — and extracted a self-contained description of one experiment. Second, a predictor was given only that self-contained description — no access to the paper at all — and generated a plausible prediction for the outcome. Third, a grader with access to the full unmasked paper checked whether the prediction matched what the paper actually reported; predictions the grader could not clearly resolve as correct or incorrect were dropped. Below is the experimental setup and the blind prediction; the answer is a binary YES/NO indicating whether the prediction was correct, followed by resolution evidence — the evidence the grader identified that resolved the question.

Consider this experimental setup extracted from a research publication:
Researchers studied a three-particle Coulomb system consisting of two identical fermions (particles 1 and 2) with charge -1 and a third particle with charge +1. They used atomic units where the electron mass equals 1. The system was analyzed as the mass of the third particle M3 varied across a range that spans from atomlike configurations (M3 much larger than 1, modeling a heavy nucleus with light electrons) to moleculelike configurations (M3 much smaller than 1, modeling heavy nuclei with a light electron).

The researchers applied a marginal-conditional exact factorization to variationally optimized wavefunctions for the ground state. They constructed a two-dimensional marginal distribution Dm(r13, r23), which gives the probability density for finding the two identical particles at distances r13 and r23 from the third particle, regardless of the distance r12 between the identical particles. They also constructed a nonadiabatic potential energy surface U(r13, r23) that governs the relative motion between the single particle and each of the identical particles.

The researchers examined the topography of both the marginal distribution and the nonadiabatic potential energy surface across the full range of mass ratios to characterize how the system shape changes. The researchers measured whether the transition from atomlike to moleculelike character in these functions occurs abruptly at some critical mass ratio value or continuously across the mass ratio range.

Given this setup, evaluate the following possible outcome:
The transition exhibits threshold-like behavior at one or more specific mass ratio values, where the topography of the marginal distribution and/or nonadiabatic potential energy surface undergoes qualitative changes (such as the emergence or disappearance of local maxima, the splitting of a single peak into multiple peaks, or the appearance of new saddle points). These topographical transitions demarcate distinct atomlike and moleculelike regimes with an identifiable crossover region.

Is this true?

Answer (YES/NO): NO